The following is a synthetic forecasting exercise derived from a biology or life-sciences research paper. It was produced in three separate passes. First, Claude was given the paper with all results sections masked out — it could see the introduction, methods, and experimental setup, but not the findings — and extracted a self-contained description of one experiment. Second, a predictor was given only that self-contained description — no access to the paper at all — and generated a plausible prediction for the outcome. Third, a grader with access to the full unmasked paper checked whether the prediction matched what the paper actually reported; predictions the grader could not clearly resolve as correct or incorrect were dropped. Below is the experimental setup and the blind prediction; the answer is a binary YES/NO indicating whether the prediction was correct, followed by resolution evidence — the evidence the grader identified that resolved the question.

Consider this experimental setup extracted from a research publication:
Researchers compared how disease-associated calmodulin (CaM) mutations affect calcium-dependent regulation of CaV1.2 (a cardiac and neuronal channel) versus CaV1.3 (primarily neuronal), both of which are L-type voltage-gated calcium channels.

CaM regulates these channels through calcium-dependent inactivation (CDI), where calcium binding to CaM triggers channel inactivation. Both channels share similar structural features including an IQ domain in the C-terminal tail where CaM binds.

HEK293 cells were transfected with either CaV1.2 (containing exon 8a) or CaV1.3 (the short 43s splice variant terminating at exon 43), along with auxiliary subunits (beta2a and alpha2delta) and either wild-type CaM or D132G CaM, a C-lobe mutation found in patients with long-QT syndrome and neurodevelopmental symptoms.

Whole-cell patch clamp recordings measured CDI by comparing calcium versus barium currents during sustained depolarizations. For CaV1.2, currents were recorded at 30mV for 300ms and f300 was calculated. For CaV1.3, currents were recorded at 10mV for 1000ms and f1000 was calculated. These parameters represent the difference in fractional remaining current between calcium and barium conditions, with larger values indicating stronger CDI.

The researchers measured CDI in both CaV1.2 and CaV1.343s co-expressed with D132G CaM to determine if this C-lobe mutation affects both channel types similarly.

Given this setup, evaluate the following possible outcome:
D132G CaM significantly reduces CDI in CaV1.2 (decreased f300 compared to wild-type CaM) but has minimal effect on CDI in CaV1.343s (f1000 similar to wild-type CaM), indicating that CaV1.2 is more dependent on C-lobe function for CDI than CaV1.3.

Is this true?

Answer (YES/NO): NO